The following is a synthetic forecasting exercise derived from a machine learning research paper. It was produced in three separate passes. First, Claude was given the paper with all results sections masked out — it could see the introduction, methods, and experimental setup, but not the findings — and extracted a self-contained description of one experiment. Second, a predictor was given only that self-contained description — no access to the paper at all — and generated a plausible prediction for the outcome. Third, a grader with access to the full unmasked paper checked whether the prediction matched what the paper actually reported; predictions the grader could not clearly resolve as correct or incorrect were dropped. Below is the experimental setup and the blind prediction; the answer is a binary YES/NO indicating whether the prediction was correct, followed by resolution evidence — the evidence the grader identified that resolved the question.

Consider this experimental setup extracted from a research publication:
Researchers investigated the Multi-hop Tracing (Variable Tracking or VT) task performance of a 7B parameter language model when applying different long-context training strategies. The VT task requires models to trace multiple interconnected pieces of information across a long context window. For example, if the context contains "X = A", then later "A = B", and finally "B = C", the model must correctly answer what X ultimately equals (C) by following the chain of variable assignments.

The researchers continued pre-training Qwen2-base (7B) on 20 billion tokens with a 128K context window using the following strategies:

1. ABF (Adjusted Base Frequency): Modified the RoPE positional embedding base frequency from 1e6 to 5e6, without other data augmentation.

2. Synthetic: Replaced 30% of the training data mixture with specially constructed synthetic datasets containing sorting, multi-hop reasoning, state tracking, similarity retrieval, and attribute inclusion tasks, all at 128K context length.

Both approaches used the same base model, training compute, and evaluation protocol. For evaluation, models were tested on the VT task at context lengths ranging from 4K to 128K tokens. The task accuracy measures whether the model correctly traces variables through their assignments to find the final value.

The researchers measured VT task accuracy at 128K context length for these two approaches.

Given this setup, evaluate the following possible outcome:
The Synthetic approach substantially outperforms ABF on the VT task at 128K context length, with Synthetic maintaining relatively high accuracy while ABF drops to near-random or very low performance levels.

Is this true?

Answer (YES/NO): NO